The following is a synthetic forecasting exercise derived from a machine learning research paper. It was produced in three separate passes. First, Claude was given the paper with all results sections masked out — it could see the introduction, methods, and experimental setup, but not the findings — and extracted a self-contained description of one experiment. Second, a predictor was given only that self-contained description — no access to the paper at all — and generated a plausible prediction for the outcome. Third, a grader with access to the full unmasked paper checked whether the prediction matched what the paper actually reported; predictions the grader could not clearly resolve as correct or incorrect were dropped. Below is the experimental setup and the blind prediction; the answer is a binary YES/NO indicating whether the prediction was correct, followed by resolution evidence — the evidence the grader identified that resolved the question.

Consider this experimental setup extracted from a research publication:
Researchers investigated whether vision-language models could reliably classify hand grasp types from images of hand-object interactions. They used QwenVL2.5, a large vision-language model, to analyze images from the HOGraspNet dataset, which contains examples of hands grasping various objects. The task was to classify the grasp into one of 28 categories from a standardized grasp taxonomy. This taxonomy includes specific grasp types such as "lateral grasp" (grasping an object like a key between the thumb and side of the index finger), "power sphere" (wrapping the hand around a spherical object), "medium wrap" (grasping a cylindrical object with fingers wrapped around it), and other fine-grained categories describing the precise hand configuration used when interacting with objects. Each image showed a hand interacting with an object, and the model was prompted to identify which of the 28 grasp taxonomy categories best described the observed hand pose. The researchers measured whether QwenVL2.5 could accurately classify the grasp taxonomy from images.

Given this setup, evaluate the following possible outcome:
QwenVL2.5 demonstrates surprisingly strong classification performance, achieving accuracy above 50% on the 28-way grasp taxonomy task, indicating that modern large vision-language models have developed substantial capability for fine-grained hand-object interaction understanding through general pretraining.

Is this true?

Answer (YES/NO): NO